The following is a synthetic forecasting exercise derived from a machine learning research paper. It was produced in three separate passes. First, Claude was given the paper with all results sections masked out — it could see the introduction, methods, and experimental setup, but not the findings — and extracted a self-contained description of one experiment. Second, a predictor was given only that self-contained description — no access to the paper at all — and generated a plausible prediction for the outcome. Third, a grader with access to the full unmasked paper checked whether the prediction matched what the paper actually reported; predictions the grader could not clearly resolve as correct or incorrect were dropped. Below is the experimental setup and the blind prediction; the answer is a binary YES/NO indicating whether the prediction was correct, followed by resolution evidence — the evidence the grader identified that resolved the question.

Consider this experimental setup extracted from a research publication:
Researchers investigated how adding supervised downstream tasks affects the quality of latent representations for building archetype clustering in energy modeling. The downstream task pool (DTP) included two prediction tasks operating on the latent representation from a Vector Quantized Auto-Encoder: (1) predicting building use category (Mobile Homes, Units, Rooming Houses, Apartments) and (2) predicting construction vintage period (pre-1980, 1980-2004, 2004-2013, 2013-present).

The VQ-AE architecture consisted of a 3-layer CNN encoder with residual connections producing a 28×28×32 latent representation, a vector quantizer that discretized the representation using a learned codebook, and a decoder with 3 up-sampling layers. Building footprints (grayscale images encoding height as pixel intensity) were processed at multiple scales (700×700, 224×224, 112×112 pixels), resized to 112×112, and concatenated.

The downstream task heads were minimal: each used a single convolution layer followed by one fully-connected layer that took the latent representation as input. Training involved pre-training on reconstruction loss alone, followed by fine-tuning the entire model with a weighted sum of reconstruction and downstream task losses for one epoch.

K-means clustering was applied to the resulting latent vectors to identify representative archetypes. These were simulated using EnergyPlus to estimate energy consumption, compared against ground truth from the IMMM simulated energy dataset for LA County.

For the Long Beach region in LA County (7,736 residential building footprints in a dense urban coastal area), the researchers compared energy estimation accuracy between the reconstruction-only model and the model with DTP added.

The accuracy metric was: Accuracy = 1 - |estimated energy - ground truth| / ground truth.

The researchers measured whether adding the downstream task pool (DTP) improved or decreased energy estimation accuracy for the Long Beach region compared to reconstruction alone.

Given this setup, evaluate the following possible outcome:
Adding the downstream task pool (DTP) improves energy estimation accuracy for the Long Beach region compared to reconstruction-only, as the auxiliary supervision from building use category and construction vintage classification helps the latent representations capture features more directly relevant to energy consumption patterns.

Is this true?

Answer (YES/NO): NO